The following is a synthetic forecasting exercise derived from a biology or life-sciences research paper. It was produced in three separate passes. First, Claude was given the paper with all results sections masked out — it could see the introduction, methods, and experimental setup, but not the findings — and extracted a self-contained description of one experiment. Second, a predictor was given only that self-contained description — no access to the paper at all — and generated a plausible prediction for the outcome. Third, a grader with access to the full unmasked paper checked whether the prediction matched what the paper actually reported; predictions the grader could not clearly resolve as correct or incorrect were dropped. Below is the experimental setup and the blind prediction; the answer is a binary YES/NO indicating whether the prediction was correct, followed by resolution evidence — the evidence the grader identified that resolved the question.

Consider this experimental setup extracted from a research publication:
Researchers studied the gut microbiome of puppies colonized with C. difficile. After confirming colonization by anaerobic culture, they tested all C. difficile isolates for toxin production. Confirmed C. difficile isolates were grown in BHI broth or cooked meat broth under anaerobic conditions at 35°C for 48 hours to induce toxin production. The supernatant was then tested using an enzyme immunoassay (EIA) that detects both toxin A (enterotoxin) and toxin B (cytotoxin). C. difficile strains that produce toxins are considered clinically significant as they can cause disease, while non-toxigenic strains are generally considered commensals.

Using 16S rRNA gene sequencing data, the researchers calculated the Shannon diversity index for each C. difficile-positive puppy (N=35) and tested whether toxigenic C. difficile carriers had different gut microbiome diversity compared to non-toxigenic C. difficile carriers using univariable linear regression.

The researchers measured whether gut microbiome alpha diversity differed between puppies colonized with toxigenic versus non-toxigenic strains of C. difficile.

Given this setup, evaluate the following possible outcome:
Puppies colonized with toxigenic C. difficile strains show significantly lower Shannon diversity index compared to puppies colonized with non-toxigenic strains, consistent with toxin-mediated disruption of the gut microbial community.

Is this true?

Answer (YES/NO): NO